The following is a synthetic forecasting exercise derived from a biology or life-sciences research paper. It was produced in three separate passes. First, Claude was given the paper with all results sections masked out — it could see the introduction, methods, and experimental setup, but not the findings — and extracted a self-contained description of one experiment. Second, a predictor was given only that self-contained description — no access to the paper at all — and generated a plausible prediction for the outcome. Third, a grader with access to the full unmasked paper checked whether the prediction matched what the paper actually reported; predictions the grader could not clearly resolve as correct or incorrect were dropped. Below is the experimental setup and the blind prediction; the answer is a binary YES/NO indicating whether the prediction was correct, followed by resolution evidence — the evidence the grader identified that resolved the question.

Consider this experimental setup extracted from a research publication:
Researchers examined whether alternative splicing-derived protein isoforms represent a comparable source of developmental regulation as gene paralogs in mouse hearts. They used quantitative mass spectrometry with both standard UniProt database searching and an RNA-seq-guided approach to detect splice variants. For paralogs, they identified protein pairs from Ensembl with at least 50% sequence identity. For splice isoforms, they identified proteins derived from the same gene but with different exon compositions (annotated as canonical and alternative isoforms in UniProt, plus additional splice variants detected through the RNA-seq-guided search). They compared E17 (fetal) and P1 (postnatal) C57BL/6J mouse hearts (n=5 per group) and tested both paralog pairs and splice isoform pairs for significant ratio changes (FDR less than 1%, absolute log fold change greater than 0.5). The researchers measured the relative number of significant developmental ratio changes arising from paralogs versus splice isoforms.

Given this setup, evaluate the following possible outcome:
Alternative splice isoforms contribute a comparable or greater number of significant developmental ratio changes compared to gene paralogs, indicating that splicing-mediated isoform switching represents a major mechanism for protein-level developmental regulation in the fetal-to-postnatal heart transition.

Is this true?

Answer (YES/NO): NO